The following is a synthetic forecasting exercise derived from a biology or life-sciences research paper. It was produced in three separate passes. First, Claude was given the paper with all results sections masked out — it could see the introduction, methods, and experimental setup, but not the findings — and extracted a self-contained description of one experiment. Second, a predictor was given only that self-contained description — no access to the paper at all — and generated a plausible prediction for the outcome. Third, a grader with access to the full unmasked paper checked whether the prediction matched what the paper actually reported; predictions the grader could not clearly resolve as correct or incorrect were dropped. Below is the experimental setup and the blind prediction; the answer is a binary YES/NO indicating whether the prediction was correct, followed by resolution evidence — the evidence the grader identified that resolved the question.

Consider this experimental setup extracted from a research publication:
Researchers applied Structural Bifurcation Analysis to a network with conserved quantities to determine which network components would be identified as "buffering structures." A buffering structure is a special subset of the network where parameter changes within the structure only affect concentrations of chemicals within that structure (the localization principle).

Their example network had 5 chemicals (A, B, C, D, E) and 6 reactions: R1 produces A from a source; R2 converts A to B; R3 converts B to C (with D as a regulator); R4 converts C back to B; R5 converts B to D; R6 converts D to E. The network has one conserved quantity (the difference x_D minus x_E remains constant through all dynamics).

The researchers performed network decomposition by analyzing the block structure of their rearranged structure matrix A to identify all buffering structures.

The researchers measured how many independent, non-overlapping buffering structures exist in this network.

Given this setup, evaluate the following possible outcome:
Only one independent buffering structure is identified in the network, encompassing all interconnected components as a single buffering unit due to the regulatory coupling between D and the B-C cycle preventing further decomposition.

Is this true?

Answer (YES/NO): NO